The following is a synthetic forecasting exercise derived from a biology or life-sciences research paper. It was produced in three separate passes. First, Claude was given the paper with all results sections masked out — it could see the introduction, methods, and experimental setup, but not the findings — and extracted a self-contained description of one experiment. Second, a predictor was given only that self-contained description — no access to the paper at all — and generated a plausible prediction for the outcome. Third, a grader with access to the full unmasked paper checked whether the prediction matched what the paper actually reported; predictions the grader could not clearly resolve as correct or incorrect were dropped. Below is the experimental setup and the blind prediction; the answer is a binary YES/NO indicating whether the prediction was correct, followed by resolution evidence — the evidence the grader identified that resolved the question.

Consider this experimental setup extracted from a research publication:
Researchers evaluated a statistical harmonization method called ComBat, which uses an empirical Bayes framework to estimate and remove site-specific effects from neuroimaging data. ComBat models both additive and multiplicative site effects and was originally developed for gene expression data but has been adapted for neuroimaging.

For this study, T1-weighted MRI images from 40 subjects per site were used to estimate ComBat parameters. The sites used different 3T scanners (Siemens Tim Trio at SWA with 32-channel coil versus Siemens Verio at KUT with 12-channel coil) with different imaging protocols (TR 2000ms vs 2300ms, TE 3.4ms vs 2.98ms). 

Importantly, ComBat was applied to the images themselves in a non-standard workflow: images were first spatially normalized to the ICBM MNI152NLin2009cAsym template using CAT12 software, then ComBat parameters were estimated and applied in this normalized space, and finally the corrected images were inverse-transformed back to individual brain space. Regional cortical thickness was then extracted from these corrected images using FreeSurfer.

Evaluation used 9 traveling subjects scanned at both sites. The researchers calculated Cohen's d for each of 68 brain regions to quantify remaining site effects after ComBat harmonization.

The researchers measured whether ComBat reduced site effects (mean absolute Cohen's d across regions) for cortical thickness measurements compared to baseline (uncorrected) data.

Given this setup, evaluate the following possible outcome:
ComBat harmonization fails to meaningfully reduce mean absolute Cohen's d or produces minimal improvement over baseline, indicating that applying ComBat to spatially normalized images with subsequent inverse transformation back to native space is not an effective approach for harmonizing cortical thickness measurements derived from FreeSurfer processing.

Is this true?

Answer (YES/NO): YES